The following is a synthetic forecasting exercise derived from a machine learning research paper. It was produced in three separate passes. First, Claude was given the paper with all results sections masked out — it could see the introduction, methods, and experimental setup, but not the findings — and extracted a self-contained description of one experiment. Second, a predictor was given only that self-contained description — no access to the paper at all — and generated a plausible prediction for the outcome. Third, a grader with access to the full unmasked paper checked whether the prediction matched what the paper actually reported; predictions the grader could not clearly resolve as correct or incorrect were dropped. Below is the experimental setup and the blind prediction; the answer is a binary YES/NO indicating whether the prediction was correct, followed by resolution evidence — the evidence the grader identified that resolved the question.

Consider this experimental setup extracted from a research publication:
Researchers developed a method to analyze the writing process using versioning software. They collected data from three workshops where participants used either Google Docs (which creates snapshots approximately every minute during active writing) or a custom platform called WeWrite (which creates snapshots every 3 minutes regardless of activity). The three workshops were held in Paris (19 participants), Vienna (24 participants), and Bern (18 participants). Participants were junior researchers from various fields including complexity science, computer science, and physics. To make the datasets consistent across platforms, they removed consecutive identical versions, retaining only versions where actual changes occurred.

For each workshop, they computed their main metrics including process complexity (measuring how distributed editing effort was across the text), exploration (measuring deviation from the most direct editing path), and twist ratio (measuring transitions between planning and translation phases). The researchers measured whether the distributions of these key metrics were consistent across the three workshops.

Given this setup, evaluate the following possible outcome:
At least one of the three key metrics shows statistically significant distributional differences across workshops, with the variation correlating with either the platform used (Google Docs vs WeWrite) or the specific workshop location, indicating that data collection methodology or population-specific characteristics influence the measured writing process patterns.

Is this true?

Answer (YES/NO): NO